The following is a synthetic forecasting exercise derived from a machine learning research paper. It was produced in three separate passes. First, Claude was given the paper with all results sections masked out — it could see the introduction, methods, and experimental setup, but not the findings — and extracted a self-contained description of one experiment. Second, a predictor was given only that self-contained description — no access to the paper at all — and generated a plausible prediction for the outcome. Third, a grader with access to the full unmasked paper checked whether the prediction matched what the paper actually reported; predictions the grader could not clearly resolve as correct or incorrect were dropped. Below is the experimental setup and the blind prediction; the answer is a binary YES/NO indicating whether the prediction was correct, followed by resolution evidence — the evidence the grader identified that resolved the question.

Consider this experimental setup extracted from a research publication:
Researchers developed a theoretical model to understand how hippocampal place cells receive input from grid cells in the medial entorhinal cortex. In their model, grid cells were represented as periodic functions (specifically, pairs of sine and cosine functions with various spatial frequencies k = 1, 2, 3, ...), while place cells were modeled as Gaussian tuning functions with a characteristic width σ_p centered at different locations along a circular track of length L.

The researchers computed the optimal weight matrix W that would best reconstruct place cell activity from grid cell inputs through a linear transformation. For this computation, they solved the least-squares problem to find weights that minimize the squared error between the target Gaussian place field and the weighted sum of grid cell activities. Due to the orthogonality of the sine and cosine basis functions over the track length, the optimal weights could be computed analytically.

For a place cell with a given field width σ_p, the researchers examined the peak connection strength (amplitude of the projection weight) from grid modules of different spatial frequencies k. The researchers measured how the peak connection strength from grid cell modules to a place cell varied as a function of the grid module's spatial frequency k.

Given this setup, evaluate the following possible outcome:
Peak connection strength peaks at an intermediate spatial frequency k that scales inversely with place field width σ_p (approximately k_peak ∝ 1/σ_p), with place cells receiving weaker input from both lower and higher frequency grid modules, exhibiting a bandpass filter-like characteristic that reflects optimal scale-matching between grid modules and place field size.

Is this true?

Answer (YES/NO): NO